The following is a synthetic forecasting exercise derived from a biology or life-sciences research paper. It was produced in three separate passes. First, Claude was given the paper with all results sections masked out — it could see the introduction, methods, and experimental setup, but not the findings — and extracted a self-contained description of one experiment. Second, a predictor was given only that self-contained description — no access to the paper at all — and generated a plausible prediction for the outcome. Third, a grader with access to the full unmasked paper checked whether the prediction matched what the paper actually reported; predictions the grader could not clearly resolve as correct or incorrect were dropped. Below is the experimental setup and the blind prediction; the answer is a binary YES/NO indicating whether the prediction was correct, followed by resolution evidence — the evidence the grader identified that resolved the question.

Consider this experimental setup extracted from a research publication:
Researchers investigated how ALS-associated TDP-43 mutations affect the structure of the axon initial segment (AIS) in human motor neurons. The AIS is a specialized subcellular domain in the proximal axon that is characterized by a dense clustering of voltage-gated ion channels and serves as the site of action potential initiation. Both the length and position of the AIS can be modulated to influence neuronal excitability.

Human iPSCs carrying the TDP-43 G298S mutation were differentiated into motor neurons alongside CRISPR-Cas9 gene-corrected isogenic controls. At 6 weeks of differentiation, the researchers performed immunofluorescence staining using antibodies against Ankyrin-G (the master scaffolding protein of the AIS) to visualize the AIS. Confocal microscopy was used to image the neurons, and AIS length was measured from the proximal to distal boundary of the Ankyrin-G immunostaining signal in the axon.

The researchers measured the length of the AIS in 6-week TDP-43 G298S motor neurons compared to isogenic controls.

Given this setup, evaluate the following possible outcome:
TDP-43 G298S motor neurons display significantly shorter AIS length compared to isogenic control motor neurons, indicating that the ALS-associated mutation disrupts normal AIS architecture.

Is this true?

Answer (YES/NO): NO